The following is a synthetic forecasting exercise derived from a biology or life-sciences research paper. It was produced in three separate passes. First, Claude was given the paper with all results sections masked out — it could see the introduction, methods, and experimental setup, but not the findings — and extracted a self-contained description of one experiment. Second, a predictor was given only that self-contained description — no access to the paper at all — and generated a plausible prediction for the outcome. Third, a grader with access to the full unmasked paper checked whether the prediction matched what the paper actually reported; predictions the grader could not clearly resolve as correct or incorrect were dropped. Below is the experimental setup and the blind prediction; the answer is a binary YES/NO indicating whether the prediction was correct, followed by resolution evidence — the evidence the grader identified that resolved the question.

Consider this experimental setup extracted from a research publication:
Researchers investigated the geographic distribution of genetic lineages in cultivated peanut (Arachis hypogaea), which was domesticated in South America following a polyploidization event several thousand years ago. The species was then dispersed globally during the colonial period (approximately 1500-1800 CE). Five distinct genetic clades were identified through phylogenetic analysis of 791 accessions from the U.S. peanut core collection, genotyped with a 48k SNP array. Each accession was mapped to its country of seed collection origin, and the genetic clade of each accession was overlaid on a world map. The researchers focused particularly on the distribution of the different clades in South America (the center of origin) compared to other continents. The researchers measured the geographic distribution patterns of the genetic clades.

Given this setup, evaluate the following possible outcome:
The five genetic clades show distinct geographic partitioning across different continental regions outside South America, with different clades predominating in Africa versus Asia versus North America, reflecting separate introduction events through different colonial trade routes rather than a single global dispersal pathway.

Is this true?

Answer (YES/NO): NO